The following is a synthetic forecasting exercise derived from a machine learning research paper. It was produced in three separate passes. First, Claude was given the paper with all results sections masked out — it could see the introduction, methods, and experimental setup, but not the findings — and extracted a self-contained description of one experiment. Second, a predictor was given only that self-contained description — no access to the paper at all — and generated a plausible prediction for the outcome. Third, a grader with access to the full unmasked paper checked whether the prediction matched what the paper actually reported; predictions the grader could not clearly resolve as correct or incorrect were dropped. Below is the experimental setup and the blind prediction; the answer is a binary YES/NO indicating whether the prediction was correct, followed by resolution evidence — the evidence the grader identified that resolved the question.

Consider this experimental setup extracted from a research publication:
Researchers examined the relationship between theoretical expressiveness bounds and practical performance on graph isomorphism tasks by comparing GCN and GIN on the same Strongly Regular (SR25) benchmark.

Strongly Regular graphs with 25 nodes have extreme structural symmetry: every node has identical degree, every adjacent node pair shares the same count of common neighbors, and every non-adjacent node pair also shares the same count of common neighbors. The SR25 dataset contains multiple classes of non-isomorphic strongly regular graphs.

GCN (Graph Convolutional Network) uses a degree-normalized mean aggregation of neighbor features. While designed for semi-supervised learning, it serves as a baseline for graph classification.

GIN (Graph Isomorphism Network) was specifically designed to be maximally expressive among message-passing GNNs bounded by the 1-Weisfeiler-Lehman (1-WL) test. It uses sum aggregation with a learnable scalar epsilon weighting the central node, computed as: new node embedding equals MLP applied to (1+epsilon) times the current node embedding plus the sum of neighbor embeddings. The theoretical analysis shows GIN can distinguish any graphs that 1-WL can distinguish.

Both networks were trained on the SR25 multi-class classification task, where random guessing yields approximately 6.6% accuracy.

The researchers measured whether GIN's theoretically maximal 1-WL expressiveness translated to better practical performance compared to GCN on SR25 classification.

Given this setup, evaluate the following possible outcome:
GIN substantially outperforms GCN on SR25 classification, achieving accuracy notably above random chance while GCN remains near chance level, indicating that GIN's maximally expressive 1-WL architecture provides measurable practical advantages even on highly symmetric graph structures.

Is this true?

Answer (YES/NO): NO